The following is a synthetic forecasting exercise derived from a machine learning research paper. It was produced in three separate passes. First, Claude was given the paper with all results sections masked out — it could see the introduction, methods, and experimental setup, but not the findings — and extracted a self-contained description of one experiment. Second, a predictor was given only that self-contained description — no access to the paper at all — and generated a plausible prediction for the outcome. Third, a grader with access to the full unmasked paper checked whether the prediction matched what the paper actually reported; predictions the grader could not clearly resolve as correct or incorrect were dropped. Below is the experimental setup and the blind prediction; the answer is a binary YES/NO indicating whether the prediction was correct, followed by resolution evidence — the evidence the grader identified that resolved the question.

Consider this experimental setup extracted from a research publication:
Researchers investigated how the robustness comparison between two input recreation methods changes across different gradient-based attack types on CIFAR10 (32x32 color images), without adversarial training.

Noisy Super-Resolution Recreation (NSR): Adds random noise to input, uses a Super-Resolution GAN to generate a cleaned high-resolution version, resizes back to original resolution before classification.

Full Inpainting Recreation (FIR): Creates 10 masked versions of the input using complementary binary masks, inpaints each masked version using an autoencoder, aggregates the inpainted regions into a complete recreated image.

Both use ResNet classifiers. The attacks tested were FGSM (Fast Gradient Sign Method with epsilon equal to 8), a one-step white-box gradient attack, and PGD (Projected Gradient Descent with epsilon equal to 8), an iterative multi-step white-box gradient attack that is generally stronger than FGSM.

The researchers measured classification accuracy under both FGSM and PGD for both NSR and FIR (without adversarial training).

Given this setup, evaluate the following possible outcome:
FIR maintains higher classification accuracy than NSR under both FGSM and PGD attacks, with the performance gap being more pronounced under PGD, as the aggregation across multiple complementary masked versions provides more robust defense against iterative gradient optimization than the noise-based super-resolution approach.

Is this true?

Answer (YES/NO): NO